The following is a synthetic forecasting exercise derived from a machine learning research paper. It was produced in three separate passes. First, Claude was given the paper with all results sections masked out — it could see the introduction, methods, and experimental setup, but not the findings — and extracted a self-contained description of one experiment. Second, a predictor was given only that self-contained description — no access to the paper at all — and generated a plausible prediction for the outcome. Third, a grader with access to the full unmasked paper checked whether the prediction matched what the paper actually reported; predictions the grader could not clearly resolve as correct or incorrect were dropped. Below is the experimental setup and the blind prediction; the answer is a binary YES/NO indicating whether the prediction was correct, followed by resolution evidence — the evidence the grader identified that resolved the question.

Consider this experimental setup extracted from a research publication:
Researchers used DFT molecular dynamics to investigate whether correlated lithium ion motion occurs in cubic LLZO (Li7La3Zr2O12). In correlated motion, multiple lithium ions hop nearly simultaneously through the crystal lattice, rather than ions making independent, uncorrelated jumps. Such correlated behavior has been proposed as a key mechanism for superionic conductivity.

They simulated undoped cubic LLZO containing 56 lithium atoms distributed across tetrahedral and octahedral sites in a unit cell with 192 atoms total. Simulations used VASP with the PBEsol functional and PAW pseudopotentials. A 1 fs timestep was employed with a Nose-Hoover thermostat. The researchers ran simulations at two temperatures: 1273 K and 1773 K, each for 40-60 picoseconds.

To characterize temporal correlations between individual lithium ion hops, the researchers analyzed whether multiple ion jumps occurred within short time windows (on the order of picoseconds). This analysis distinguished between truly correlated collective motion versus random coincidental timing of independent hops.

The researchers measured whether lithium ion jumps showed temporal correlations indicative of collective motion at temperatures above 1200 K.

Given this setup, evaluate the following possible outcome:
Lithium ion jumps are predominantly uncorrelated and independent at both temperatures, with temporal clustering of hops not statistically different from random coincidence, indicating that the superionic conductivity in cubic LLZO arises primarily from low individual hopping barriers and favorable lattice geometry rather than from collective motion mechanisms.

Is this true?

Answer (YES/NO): NO